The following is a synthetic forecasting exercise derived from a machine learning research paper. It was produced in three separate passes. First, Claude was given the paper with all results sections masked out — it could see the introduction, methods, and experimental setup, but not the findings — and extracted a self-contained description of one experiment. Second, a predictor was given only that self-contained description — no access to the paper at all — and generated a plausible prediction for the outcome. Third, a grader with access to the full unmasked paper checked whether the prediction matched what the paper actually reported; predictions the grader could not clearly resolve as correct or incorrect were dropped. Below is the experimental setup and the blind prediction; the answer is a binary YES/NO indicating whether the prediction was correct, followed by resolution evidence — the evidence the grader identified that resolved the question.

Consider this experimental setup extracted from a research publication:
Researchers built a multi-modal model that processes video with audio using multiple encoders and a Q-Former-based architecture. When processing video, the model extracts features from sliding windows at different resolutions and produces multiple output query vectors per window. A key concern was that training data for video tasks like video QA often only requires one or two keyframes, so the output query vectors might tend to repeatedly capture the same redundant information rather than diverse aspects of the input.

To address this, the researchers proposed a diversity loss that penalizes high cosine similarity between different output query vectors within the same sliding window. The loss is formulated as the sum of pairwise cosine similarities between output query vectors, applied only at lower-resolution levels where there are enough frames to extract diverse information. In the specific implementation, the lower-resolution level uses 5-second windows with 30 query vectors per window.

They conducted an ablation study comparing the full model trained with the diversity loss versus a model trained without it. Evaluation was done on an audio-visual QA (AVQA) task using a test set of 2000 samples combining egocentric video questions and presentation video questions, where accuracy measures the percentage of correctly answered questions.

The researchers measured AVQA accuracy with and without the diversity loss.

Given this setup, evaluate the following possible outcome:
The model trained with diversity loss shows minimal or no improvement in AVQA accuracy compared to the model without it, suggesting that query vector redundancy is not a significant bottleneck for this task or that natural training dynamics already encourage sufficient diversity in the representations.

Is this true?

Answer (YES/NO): NO